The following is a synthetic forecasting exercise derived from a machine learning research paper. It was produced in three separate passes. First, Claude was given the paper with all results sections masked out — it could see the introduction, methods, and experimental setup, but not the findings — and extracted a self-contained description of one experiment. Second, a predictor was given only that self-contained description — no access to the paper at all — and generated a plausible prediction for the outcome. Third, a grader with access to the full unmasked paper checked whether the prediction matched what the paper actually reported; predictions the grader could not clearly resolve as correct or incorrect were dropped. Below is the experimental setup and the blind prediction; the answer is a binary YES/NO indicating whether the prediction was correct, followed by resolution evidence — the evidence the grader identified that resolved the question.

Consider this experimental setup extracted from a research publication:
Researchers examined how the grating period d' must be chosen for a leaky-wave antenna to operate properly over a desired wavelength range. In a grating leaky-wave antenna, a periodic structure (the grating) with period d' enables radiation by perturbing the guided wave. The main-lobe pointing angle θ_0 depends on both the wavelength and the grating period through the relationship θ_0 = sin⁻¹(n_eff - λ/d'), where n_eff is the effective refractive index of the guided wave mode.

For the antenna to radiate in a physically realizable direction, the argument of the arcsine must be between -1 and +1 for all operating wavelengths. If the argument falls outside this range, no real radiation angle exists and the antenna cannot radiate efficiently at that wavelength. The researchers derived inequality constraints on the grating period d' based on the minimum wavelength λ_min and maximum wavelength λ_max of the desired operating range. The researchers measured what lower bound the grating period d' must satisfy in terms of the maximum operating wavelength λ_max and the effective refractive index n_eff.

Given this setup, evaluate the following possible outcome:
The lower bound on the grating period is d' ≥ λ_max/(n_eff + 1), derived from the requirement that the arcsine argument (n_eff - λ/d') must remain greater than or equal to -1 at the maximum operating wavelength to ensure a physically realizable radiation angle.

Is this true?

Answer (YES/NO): YES